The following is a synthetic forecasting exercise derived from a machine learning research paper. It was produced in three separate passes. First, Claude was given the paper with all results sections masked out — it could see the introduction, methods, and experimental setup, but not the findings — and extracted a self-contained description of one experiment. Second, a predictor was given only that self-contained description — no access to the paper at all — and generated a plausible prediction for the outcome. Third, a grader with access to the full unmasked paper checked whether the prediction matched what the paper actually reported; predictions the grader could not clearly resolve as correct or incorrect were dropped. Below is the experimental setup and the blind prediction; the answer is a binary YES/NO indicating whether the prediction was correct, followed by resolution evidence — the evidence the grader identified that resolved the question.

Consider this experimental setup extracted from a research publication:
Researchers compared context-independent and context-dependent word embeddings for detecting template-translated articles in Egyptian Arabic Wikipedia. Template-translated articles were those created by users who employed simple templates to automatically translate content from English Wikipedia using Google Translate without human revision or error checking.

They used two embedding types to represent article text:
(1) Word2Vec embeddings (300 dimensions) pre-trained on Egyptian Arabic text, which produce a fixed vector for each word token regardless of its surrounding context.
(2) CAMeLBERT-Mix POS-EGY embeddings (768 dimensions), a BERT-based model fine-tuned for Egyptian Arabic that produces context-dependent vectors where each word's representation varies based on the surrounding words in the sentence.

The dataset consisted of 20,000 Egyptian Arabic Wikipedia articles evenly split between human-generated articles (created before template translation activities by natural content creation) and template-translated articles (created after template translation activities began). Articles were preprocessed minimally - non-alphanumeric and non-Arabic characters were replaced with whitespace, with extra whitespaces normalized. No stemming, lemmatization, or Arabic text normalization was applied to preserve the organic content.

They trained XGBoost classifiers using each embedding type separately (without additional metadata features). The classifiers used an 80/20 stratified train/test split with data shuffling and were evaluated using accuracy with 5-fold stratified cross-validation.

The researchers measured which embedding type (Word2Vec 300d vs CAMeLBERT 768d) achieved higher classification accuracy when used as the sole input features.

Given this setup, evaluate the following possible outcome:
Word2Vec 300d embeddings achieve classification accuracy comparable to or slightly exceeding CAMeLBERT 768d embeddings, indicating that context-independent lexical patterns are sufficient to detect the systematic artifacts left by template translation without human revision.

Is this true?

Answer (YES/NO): YES